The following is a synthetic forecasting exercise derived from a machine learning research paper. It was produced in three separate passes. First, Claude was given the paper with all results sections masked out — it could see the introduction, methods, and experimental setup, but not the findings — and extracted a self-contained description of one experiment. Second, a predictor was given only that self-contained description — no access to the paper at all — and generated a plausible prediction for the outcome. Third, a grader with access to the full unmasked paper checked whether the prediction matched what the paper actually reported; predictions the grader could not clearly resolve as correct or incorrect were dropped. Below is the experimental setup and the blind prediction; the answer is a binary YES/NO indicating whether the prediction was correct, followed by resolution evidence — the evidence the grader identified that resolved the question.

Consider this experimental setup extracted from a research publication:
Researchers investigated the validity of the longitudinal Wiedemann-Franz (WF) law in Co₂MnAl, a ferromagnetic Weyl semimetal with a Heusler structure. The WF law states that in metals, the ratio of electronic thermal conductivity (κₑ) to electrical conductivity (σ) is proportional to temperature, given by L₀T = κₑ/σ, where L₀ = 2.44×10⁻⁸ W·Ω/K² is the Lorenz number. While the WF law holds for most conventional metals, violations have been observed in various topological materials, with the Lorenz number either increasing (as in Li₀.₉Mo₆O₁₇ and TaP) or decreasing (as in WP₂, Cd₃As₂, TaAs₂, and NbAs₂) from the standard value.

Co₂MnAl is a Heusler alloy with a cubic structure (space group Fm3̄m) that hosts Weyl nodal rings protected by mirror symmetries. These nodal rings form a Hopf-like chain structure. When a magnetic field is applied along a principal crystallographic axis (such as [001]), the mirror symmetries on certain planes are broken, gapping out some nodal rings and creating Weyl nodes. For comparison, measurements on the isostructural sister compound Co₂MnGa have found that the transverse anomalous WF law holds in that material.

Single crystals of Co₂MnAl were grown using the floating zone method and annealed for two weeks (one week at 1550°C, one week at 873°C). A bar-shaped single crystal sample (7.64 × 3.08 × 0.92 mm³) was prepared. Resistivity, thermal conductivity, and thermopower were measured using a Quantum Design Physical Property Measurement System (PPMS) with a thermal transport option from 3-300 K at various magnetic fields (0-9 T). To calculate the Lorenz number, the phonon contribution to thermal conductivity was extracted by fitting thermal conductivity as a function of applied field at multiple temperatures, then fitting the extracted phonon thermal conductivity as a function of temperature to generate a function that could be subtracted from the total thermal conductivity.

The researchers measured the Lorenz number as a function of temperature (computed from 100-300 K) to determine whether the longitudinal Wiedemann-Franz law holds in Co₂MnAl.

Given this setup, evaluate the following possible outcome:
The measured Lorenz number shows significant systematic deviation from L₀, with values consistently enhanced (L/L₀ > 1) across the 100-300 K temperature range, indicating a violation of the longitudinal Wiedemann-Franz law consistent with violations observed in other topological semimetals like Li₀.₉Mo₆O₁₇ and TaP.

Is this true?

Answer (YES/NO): NO